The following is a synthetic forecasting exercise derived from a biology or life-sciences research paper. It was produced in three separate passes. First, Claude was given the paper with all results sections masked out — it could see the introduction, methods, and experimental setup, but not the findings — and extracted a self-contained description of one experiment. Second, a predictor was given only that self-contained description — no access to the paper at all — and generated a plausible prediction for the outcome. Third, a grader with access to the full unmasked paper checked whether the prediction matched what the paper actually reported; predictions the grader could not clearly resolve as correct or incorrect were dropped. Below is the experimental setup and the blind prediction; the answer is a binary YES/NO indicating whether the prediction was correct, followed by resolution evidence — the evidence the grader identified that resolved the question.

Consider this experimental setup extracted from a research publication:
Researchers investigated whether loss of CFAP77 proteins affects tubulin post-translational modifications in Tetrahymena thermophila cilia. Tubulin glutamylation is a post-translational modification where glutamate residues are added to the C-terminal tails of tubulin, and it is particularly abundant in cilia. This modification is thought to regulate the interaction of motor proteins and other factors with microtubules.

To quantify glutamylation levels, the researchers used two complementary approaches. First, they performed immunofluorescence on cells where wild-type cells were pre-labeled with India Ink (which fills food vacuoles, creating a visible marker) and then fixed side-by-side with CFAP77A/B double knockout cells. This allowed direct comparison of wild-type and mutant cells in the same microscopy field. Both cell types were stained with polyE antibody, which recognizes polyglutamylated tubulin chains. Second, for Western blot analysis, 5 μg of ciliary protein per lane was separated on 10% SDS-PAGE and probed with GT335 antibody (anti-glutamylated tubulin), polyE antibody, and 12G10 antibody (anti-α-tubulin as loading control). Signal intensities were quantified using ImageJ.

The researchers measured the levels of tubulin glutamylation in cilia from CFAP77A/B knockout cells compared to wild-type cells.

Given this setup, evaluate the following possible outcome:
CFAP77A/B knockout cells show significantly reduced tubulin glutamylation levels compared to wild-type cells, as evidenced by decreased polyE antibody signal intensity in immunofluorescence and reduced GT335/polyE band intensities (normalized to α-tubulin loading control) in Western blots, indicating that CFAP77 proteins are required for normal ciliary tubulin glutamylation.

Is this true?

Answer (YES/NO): NO